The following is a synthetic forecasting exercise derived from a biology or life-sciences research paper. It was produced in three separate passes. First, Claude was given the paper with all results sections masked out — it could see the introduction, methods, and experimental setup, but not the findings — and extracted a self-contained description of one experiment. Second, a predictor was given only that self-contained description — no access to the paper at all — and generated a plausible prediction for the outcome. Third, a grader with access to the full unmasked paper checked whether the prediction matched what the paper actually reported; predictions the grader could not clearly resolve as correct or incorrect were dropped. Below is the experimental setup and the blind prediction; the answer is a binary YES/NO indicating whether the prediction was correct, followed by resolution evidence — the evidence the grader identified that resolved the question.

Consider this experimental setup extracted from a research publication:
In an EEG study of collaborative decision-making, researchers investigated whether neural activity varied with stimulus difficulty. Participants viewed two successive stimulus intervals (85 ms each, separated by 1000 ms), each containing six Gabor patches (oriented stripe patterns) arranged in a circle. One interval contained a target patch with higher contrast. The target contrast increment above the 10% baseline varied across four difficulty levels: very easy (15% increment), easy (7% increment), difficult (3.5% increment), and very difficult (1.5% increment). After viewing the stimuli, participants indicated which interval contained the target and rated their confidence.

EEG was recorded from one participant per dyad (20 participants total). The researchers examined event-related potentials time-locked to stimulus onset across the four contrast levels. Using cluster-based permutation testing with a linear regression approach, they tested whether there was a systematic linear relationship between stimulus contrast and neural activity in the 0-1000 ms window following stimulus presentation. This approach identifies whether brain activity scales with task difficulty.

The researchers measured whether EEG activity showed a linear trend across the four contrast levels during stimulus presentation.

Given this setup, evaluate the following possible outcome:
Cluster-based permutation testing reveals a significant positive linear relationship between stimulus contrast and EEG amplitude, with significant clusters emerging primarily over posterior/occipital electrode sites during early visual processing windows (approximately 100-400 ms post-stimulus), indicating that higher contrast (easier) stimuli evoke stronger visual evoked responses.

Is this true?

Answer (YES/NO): NO